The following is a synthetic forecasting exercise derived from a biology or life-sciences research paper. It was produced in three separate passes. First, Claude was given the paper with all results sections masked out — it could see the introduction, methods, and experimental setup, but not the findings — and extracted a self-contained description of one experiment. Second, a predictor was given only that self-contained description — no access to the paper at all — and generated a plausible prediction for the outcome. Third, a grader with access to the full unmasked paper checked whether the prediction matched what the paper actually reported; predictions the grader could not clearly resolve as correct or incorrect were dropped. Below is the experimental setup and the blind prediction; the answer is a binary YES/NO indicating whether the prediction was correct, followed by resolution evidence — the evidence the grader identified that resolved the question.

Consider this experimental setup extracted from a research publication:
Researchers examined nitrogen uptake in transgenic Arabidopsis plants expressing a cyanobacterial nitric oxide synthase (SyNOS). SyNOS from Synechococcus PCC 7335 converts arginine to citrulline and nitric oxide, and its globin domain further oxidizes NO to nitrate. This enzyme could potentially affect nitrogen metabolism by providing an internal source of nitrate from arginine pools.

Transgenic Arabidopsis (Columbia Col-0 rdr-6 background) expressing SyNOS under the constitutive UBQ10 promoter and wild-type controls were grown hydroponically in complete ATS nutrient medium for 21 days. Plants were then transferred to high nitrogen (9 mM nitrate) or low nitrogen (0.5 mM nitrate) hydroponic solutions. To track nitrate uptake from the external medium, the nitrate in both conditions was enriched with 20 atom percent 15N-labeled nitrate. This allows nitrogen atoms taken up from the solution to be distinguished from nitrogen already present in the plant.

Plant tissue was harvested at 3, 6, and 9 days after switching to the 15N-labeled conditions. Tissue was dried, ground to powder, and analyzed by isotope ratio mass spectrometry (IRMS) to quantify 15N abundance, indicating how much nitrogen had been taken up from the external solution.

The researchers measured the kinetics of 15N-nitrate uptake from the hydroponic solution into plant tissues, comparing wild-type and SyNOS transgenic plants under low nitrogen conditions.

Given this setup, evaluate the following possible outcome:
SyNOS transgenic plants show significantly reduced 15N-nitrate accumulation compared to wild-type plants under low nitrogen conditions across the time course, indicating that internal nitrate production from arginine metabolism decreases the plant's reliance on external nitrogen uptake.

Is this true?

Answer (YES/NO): NO